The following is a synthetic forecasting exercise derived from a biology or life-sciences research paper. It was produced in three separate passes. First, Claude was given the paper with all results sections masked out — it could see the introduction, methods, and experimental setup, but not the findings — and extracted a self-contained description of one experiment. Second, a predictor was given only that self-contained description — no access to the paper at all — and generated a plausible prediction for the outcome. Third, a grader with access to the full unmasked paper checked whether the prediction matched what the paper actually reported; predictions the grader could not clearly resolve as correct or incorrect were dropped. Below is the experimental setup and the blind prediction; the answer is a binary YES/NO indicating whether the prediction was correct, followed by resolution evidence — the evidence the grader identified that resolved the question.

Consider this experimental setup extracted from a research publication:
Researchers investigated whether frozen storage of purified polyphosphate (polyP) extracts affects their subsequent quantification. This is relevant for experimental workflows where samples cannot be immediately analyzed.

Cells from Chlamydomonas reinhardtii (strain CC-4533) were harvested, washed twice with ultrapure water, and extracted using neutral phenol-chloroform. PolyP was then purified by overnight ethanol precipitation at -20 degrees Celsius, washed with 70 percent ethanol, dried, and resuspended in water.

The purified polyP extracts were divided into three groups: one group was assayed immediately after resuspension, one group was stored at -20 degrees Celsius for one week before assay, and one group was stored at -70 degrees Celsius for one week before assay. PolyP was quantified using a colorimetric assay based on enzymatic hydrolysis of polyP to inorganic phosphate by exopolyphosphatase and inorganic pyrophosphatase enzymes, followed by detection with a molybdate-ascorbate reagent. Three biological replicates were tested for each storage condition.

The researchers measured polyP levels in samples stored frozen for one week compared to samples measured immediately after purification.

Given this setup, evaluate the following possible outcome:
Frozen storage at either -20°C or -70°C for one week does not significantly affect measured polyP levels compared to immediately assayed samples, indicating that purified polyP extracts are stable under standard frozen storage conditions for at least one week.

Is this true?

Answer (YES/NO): YES